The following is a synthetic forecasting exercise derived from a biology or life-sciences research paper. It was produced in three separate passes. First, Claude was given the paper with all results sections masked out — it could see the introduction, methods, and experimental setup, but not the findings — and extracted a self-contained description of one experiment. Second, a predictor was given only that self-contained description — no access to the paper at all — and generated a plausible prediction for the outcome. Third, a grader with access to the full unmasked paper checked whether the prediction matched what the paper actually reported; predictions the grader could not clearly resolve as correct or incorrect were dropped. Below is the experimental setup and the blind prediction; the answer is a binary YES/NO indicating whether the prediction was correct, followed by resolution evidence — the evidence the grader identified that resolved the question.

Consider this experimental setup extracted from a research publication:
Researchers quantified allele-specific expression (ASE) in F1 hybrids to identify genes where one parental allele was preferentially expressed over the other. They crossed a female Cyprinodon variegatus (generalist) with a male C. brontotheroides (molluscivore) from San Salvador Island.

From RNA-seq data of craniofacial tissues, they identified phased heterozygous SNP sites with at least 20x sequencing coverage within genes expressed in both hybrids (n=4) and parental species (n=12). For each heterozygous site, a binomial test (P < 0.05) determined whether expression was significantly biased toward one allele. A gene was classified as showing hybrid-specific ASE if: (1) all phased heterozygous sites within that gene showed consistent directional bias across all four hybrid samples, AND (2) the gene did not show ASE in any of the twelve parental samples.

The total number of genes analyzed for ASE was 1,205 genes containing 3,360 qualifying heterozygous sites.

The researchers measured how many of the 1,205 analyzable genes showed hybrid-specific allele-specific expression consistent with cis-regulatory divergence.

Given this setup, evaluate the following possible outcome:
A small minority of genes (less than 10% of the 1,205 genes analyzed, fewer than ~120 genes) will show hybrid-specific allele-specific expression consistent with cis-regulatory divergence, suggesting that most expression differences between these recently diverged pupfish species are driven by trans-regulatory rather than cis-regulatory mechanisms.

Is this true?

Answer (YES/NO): NO